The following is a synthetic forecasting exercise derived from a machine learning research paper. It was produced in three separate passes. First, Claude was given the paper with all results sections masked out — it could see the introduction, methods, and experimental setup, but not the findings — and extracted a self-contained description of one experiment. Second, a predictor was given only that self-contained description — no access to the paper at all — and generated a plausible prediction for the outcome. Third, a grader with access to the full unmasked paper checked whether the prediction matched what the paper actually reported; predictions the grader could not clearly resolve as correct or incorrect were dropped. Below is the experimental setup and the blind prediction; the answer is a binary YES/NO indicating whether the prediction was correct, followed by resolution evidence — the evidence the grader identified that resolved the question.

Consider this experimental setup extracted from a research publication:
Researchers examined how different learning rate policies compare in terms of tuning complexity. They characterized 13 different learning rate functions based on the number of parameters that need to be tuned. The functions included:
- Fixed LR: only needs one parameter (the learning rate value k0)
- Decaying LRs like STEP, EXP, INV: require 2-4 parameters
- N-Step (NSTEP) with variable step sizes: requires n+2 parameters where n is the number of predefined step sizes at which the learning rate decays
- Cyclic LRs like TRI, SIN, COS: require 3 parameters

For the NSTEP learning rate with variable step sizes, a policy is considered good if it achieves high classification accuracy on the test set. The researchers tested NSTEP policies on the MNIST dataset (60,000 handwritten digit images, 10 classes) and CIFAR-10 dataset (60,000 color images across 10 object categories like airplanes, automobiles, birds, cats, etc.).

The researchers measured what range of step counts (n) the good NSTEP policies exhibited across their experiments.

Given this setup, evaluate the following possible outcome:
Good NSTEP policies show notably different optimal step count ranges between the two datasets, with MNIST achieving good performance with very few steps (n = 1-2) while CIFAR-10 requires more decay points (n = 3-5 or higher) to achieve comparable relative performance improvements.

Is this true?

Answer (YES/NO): NO